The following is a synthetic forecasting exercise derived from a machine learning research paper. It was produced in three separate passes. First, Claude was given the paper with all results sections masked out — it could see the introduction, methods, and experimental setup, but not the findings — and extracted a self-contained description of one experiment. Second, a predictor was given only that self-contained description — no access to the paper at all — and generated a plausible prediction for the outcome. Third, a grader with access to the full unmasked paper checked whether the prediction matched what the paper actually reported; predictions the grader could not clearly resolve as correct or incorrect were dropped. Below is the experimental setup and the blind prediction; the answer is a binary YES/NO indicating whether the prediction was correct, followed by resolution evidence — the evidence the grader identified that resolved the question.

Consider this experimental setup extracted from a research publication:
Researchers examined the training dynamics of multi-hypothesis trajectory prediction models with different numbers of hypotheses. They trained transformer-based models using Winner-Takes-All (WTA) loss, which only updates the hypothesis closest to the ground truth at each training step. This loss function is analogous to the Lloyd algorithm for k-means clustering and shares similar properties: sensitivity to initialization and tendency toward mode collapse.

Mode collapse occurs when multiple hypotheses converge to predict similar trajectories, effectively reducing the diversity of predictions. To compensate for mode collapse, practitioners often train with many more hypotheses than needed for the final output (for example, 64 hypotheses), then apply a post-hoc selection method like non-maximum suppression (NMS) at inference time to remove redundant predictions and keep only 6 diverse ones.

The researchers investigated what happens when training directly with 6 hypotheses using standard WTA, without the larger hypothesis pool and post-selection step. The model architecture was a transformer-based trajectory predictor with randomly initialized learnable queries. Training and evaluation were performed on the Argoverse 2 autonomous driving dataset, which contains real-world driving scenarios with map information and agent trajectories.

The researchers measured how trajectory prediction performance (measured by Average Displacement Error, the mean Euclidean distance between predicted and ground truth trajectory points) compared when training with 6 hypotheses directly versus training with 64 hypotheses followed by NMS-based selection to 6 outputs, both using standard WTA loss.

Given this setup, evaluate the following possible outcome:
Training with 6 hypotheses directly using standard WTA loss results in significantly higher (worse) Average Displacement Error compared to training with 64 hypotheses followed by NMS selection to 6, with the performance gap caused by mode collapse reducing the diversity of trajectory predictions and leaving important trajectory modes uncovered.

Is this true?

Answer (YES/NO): YES